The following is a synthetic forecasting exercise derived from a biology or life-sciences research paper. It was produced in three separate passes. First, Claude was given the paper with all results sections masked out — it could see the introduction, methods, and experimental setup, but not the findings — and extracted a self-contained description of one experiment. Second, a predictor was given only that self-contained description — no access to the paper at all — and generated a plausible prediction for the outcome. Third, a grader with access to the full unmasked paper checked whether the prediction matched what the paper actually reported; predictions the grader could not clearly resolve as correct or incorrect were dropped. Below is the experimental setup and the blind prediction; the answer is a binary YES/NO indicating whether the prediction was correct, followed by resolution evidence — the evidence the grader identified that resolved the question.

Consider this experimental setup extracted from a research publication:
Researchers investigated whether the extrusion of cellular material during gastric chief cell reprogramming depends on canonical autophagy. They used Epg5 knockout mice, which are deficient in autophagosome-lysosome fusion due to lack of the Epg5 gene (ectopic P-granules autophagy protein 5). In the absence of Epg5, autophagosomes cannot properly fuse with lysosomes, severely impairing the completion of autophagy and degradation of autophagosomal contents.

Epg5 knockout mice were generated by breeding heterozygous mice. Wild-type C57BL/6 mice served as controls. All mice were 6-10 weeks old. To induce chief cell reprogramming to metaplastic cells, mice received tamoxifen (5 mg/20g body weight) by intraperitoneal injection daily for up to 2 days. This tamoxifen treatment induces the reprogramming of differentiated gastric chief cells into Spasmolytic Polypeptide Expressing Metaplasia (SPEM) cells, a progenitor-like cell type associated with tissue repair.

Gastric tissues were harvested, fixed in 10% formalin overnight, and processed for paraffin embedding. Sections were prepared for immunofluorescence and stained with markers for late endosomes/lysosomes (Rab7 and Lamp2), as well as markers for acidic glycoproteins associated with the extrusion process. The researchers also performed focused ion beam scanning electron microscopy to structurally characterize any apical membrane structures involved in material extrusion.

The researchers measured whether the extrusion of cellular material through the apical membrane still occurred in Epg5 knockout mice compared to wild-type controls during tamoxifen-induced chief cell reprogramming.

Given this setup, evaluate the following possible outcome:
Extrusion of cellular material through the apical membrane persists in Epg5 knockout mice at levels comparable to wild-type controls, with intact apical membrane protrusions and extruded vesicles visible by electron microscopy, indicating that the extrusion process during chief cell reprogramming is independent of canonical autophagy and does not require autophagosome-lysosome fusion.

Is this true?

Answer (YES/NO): NO